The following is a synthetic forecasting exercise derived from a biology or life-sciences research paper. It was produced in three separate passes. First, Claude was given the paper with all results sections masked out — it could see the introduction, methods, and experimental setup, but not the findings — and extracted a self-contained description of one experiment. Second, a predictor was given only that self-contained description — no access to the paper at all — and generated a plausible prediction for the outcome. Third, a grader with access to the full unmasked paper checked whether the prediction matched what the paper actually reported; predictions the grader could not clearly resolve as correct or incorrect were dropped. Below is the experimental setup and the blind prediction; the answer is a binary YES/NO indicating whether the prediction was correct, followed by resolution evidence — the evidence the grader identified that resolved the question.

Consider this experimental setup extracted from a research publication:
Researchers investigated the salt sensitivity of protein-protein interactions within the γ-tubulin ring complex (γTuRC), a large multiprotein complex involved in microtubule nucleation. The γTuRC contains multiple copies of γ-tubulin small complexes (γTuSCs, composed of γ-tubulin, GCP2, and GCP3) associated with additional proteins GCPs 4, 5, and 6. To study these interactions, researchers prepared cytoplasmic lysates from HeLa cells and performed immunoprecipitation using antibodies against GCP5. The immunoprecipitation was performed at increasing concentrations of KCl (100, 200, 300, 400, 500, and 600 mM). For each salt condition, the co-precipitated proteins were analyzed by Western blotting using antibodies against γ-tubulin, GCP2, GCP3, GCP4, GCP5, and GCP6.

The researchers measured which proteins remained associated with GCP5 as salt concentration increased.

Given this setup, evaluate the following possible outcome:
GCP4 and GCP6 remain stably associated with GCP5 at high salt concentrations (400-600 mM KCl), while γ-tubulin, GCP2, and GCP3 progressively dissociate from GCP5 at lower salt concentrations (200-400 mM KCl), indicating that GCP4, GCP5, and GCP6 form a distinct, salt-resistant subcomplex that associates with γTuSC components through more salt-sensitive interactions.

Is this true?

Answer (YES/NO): NO